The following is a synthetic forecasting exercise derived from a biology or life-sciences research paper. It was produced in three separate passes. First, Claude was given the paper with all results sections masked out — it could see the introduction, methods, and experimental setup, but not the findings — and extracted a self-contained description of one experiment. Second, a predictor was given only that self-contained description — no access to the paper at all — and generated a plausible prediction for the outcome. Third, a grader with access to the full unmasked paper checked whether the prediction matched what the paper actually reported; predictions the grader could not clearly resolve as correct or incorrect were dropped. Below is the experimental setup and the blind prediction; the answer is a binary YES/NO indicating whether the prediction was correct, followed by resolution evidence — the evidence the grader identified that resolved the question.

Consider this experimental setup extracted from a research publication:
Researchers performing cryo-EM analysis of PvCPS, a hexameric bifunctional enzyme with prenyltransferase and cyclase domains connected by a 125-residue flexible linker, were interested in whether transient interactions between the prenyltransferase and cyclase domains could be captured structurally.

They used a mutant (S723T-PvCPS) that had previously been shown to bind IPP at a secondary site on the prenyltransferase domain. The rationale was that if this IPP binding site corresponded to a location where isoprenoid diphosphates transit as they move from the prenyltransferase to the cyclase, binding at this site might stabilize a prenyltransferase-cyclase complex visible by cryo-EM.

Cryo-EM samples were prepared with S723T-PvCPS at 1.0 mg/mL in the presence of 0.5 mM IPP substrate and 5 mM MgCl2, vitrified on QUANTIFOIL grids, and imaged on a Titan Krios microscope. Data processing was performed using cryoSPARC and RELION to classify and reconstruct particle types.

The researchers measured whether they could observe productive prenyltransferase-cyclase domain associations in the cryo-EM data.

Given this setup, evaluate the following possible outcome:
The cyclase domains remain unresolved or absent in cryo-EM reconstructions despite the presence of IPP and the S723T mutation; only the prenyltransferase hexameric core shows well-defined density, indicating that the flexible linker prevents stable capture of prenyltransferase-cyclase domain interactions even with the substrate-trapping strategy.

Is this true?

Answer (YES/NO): NO